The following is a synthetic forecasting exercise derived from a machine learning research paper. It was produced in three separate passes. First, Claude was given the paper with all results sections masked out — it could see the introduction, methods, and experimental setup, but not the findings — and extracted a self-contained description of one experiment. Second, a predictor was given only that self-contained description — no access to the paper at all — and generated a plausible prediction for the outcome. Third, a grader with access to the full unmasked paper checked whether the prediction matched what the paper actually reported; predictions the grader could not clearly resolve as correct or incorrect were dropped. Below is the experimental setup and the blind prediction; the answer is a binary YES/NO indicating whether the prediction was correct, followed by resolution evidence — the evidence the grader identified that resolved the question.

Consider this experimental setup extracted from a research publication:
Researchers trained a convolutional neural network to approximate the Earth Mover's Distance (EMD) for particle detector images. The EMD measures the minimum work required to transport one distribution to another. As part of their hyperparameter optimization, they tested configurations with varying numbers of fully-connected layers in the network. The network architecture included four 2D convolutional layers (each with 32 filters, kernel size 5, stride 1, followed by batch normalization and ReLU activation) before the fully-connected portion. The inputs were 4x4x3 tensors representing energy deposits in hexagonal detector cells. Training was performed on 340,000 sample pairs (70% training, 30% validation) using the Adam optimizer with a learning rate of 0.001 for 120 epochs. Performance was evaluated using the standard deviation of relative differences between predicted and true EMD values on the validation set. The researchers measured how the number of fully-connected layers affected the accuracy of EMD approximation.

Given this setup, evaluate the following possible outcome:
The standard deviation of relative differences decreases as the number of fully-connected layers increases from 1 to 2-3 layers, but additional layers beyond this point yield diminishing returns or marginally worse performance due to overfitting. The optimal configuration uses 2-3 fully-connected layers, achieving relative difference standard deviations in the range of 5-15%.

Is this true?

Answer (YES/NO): NO